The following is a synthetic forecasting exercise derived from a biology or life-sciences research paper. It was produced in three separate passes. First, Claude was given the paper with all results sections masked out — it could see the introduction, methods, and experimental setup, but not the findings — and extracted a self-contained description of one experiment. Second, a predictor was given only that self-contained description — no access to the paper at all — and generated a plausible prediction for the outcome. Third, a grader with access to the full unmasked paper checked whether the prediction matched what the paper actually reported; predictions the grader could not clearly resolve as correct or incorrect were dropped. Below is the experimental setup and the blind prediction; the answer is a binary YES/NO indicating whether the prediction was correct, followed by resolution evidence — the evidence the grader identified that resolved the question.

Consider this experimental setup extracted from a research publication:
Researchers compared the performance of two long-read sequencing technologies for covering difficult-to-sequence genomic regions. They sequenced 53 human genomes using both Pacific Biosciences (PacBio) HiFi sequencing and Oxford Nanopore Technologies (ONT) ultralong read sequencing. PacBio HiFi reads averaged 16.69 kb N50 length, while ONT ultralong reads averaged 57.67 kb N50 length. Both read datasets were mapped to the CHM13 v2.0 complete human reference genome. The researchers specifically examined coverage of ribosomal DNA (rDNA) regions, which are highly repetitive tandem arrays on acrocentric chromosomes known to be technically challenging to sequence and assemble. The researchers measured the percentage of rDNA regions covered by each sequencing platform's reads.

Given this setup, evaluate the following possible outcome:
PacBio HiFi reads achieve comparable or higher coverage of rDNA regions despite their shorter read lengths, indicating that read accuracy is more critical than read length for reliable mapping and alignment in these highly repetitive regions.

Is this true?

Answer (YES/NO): NO